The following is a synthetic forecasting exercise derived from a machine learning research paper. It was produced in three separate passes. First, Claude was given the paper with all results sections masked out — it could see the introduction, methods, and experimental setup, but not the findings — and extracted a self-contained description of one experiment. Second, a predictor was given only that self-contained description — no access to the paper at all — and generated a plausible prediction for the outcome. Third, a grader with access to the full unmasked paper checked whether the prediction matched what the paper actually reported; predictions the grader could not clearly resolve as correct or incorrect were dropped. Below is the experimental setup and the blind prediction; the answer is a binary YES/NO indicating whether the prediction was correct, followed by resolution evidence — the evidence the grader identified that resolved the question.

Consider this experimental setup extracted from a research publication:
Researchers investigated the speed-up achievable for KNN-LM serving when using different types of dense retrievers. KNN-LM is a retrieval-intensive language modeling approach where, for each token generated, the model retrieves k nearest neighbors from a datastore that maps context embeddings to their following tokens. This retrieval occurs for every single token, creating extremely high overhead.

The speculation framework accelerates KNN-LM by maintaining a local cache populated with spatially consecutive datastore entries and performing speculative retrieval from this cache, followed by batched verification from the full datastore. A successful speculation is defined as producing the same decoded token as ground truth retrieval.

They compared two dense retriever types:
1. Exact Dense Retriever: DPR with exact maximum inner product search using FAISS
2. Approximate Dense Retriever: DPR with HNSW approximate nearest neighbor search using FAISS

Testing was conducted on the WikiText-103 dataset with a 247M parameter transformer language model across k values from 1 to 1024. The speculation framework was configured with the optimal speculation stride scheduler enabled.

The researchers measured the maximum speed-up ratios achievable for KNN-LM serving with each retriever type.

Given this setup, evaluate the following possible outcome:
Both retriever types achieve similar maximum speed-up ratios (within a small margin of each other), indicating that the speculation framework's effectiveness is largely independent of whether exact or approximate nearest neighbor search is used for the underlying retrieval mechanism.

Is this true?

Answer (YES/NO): NO